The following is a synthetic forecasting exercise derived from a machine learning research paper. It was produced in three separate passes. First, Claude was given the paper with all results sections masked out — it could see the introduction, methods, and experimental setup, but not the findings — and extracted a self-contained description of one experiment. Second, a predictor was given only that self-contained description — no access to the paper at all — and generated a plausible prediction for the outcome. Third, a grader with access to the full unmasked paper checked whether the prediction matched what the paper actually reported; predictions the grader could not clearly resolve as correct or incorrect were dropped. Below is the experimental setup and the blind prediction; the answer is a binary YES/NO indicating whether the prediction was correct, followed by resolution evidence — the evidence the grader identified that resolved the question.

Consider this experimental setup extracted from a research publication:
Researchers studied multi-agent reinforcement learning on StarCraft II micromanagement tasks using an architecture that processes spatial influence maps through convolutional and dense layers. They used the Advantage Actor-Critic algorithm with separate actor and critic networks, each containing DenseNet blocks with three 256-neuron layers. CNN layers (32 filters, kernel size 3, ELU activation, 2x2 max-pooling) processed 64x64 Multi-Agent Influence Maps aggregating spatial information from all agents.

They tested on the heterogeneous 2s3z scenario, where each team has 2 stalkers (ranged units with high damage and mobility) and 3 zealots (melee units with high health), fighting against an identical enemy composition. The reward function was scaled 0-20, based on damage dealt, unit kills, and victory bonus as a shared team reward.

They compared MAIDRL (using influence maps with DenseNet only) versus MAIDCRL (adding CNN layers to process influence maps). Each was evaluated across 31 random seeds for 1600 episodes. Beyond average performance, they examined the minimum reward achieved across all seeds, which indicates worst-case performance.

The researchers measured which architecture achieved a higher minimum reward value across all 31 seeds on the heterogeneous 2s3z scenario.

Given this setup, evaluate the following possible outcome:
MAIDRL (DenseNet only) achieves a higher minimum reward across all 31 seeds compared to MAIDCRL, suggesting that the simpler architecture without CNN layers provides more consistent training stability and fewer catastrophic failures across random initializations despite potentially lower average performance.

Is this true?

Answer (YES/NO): YES